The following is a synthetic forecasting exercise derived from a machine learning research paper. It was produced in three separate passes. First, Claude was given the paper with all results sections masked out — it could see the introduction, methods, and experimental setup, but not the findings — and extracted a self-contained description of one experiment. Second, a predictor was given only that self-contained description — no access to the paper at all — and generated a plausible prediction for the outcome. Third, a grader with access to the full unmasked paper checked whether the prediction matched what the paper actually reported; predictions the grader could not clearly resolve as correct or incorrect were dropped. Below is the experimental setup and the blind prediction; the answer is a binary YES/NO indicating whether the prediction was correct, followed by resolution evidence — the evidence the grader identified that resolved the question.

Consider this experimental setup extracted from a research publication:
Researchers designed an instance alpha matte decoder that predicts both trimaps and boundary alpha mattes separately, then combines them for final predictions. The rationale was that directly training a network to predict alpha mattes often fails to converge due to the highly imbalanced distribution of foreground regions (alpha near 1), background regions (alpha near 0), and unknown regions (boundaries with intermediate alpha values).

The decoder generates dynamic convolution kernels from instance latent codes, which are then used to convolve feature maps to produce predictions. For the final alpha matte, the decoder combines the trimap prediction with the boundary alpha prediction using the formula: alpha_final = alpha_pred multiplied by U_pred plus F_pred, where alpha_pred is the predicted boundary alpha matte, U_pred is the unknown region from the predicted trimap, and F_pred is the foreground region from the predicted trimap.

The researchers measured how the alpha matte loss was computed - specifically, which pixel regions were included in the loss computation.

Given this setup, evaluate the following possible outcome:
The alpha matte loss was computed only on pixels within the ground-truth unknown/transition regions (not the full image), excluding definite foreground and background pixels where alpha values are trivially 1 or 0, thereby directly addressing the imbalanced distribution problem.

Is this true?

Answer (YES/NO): NO